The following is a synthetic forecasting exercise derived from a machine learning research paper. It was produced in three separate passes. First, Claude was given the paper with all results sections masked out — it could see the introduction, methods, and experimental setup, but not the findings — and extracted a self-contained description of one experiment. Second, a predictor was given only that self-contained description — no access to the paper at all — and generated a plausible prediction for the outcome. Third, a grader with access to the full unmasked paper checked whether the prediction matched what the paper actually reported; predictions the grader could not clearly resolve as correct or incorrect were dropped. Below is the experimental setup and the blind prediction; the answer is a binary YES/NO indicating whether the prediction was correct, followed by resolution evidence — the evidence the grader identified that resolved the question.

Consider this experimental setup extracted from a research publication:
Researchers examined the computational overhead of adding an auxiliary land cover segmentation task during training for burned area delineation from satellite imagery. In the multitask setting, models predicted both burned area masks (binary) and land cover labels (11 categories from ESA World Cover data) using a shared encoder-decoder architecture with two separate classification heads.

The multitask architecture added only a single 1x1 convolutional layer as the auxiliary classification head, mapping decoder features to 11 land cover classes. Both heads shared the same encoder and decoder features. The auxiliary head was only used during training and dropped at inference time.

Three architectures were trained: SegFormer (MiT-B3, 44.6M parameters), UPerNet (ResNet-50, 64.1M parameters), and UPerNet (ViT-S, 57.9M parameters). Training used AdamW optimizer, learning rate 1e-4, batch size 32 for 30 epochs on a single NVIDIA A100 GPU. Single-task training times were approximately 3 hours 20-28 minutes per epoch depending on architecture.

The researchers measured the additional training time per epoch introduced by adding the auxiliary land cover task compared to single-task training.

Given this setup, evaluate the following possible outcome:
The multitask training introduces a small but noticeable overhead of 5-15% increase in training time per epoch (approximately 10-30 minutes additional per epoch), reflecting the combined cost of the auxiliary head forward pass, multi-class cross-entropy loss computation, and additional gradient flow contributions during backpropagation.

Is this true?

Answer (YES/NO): YES